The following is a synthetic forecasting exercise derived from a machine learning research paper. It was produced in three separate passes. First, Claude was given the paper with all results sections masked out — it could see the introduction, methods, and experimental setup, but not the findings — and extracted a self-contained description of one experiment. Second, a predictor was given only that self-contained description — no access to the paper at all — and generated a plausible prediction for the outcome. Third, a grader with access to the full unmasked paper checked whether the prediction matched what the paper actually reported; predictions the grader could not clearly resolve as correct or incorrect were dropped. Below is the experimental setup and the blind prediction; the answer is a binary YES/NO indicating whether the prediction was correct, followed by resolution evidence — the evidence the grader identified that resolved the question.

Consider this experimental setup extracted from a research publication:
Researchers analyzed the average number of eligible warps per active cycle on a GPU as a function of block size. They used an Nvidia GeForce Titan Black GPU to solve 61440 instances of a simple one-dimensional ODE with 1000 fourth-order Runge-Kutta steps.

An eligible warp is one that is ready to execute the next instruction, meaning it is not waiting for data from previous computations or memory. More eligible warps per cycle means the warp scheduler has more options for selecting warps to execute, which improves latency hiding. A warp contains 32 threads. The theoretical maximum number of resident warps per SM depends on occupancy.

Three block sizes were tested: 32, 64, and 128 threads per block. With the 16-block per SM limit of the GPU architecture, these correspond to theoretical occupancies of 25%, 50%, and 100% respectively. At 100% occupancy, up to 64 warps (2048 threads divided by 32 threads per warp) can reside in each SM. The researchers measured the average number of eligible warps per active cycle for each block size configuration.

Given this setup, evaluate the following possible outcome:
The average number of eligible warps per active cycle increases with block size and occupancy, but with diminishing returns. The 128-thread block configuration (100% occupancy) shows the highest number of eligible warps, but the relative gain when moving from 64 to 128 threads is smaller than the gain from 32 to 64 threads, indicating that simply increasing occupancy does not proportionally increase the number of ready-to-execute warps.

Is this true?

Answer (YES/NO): YES